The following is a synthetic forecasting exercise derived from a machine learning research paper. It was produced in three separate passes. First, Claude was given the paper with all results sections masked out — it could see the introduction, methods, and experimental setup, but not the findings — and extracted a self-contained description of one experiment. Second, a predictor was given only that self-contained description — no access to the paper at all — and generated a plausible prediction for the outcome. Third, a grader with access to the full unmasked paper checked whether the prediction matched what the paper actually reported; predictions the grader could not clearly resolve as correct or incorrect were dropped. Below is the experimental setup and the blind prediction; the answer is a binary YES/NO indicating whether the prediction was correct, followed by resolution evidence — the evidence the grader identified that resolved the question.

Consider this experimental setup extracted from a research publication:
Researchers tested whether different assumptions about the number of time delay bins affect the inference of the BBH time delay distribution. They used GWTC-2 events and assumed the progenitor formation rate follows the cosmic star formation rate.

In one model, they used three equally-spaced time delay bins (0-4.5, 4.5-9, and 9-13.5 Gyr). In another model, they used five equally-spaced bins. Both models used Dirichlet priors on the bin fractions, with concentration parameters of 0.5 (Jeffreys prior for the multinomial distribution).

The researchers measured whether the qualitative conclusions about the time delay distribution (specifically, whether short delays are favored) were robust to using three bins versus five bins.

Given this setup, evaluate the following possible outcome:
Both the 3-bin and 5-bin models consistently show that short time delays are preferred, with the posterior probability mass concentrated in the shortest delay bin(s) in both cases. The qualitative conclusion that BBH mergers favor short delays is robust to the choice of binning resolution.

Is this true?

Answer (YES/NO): YES